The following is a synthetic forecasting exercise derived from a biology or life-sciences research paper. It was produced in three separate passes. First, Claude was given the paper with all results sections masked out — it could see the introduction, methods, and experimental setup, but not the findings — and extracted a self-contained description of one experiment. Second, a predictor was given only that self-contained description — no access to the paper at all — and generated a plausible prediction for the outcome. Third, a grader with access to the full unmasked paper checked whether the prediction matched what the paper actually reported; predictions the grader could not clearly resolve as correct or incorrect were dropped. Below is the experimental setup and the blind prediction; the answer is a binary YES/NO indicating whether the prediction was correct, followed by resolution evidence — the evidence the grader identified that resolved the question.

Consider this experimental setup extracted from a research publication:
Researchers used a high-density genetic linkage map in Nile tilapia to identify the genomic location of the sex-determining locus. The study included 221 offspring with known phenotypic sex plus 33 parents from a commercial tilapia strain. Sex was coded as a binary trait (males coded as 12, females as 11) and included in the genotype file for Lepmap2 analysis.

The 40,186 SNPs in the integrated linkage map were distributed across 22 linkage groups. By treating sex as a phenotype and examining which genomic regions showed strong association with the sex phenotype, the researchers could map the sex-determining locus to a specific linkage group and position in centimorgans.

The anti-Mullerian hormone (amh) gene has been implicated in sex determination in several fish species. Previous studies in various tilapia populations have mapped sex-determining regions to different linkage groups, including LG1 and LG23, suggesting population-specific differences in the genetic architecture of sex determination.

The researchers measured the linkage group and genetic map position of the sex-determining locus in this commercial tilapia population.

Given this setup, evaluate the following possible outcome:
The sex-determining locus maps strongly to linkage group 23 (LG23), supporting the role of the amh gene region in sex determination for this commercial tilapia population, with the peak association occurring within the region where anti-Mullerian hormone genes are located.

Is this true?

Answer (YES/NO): YES